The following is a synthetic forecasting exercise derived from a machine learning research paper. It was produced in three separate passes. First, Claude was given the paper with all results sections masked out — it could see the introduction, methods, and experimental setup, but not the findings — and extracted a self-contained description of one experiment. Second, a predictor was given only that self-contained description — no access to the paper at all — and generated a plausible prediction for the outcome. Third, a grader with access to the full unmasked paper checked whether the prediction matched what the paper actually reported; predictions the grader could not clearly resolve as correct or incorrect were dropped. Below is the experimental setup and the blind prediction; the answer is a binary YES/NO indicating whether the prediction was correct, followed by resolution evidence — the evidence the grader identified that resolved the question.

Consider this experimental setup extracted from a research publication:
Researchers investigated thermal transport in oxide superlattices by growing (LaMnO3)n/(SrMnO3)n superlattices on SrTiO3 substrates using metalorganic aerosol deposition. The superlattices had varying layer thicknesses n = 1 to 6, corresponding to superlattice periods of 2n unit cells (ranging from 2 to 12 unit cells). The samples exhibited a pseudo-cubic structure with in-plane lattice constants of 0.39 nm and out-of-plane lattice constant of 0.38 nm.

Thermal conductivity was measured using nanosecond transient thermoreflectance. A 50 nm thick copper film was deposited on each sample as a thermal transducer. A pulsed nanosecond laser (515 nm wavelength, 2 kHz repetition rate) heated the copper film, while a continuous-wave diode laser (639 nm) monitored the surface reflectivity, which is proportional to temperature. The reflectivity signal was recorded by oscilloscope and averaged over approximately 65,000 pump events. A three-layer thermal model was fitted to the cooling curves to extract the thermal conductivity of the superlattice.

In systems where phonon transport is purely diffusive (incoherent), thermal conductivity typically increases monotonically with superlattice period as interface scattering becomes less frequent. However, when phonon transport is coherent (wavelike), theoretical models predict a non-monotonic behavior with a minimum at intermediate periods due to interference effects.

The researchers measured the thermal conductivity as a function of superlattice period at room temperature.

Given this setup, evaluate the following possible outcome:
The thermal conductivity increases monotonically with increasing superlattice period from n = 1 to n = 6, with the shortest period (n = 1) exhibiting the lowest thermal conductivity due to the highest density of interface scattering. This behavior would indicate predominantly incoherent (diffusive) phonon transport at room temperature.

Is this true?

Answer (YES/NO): NO